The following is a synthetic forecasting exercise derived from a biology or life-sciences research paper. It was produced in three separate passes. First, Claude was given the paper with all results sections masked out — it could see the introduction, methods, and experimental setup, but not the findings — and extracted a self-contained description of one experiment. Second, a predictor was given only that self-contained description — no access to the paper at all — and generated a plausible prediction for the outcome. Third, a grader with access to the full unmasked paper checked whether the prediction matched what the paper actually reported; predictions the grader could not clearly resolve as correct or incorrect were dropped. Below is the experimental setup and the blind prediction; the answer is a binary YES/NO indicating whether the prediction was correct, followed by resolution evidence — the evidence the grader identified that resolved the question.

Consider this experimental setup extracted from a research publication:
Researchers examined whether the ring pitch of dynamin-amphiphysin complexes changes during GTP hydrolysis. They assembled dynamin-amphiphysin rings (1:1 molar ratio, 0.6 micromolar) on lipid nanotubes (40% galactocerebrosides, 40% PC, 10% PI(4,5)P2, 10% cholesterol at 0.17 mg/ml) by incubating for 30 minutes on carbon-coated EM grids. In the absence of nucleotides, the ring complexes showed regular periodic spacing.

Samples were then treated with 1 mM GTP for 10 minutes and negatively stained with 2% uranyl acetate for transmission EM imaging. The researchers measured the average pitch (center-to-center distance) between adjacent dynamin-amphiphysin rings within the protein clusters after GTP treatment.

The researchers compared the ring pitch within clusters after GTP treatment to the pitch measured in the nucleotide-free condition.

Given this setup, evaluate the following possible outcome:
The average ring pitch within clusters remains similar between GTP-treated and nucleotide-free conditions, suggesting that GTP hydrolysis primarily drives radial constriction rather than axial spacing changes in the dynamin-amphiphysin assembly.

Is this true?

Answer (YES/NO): NO